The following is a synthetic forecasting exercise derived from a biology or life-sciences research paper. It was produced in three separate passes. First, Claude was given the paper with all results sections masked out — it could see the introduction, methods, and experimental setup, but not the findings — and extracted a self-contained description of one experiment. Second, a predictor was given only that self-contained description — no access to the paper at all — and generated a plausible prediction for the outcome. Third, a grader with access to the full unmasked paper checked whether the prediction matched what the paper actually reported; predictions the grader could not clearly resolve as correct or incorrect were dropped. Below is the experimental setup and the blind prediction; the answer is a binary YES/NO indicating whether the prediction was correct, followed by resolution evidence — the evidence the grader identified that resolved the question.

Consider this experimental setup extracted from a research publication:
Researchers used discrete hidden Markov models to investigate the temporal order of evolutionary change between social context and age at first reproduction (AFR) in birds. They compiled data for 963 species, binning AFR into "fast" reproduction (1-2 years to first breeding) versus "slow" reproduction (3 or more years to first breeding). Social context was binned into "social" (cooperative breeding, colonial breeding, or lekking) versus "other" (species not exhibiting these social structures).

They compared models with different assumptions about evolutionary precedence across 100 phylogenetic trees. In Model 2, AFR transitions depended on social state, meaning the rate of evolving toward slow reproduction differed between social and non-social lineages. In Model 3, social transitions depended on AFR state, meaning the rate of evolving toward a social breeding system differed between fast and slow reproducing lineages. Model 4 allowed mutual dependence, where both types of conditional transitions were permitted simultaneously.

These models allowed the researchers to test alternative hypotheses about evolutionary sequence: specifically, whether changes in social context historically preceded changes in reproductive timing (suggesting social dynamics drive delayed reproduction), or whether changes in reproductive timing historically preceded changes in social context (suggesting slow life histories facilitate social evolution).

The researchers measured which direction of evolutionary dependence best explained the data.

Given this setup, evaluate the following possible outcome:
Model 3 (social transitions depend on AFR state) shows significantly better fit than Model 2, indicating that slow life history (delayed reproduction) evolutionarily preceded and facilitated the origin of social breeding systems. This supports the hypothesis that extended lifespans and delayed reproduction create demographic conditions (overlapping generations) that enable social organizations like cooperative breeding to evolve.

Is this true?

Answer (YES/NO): NO